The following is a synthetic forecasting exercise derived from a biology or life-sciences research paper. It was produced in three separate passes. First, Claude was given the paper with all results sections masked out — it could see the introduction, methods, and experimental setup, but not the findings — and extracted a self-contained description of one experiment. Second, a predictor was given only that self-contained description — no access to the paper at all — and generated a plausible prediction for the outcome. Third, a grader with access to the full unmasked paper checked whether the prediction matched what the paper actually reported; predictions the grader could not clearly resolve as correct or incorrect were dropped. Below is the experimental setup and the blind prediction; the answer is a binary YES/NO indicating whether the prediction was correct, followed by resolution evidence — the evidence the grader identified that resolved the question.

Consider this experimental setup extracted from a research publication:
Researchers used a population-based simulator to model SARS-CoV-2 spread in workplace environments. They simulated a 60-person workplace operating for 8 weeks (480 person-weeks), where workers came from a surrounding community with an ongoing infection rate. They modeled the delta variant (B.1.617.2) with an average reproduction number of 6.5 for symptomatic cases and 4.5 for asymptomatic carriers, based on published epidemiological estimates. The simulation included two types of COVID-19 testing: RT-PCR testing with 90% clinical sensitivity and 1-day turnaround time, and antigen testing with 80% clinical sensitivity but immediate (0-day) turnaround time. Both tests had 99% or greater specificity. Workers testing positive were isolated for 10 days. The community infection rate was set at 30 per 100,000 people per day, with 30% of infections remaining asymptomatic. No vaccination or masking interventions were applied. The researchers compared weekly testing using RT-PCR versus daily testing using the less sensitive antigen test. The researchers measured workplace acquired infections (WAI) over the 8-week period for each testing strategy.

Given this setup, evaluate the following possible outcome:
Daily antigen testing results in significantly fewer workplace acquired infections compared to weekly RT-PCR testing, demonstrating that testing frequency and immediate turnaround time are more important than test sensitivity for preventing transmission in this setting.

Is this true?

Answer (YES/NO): YES